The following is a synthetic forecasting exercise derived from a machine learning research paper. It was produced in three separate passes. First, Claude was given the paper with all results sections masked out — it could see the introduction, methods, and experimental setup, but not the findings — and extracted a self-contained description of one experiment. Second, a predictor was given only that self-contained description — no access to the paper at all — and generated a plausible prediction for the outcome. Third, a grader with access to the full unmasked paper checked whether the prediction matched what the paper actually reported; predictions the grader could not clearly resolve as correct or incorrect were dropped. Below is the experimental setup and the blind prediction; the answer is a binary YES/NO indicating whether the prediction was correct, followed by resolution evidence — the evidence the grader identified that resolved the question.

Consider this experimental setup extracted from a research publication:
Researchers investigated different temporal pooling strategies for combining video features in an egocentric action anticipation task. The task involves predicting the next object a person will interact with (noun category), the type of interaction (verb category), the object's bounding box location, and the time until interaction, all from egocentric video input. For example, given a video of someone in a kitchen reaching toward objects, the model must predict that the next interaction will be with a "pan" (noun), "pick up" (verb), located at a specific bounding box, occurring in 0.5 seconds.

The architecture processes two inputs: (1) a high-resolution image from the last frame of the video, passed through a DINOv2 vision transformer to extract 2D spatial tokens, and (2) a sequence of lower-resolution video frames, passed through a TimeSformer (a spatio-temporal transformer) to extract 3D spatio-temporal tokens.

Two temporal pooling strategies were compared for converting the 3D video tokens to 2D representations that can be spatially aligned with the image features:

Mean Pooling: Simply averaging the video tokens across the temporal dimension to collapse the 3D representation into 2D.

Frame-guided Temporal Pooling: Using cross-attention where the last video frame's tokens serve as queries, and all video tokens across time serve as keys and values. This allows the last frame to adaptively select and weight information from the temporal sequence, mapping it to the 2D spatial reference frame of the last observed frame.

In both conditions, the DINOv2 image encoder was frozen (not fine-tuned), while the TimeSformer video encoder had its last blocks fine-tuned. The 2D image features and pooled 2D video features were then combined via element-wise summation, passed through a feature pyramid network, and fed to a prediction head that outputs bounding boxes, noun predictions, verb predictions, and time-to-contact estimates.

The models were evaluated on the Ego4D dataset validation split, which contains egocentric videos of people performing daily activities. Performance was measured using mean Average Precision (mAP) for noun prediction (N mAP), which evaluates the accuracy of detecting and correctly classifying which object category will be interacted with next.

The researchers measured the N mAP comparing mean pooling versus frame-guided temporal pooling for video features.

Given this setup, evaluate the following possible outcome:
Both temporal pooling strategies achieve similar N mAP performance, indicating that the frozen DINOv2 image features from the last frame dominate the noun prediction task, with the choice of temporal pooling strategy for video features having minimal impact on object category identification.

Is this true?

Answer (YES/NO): NO